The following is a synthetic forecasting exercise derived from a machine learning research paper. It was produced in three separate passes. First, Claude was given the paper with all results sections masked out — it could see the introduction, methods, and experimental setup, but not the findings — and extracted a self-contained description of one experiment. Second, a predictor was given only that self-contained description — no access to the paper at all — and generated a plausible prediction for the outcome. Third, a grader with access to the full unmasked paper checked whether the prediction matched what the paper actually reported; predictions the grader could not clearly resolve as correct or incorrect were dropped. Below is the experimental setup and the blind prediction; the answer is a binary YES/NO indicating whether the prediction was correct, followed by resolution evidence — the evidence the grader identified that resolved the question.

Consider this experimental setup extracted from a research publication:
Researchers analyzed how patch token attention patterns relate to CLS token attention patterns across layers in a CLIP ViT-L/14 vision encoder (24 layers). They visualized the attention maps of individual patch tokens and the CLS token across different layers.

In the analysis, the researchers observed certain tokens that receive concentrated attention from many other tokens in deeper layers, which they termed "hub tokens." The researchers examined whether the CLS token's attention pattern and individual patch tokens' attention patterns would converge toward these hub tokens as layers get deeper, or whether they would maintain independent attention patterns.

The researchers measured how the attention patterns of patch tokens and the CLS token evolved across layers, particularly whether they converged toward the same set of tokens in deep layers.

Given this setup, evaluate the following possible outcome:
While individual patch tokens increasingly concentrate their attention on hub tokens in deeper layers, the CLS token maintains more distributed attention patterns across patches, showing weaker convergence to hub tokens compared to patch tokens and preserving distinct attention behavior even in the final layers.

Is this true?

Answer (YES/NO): NO